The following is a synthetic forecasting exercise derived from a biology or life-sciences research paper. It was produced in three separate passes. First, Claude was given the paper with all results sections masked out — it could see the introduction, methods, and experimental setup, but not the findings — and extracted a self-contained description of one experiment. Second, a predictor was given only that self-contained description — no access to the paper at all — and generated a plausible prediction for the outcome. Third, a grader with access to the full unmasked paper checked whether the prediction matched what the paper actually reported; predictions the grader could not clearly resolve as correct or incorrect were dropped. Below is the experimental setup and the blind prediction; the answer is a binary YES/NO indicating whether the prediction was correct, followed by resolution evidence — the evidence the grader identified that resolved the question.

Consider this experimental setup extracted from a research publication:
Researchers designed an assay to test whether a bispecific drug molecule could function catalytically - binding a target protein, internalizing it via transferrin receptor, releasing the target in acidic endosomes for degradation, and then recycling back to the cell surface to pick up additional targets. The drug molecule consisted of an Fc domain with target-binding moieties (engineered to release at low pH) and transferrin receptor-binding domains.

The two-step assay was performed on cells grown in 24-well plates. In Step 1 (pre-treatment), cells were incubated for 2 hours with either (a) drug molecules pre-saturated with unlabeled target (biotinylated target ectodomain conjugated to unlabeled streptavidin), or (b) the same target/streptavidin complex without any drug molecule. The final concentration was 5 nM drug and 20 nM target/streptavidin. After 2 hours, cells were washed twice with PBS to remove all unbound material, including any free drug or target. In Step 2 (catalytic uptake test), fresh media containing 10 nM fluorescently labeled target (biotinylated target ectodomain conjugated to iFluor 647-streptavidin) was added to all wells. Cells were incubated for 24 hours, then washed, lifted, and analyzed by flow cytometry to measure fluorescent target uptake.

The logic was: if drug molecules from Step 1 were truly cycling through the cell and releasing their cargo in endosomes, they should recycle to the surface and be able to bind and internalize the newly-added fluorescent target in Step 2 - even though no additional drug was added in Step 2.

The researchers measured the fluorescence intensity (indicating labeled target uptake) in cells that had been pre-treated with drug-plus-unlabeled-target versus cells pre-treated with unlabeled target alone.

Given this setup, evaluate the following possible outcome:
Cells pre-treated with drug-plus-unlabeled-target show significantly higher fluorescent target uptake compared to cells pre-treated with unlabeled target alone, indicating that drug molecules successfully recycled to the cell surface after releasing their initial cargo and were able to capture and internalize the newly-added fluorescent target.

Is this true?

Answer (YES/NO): YES